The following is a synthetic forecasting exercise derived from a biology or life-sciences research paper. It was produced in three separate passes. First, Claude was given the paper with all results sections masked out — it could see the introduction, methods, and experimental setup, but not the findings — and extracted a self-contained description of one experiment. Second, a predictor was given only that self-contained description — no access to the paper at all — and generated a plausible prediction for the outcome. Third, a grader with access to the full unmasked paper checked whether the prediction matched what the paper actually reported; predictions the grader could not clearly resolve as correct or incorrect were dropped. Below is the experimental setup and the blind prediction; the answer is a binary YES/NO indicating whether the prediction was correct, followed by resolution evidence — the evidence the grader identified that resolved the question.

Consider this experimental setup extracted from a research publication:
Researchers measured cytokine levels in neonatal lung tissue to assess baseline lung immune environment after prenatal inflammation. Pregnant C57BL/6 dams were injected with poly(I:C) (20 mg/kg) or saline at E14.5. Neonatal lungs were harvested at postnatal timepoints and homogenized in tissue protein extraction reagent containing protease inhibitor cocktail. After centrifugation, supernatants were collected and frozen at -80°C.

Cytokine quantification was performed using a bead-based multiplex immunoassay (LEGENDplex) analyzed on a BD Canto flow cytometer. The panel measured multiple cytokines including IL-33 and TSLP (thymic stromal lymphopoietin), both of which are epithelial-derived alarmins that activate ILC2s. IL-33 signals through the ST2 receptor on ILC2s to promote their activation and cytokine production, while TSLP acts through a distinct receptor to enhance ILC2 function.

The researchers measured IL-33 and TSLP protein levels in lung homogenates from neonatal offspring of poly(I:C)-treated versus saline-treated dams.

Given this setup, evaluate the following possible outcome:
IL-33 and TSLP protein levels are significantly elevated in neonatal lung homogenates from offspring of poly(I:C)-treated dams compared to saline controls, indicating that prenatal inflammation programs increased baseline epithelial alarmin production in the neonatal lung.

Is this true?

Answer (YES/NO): NO